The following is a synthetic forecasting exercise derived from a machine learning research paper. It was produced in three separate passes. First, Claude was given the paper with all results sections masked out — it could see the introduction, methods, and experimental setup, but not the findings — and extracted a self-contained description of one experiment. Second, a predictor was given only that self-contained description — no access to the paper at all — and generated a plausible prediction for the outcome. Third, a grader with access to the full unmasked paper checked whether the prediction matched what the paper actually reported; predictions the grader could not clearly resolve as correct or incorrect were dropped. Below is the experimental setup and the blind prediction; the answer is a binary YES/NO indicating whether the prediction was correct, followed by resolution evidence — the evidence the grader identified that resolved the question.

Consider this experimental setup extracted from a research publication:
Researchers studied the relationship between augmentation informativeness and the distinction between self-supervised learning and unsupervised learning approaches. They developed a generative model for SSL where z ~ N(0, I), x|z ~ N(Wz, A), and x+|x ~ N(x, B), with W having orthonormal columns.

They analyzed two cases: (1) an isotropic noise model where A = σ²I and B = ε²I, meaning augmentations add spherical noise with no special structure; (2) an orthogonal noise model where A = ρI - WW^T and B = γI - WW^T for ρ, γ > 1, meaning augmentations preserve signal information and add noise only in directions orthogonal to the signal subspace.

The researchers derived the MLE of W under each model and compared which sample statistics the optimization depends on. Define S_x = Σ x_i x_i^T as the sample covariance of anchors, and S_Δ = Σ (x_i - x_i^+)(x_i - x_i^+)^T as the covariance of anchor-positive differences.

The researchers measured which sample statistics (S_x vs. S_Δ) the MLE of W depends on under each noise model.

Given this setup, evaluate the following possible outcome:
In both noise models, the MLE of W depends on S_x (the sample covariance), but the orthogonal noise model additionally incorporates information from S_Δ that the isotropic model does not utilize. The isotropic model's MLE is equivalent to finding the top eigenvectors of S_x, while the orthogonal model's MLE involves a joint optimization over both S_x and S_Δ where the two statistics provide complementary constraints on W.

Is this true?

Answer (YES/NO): NO